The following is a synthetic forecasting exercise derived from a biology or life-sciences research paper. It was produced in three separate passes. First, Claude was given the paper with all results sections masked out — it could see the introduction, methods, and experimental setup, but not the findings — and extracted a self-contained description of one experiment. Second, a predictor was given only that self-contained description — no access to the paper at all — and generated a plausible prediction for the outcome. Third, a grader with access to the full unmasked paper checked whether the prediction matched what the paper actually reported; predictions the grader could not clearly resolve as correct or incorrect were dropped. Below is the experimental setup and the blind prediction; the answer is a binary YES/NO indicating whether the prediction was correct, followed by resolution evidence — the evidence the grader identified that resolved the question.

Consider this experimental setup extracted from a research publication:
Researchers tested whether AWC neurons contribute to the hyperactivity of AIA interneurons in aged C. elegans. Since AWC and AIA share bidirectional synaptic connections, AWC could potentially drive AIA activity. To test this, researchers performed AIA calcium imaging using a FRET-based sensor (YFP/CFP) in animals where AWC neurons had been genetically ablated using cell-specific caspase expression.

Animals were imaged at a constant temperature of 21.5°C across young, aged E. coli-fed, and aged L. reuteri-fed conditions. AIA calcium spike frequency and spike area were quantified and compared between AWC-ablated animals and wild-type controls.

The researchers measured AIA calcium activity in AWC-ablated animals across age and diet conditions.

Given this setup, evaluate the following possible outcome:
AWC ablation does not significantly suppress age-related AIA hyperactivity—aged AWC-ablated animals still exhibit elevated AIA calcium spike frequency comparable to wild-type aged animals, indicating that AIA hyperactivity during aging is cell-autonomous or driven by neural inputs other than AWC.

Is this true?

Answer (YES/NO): NO